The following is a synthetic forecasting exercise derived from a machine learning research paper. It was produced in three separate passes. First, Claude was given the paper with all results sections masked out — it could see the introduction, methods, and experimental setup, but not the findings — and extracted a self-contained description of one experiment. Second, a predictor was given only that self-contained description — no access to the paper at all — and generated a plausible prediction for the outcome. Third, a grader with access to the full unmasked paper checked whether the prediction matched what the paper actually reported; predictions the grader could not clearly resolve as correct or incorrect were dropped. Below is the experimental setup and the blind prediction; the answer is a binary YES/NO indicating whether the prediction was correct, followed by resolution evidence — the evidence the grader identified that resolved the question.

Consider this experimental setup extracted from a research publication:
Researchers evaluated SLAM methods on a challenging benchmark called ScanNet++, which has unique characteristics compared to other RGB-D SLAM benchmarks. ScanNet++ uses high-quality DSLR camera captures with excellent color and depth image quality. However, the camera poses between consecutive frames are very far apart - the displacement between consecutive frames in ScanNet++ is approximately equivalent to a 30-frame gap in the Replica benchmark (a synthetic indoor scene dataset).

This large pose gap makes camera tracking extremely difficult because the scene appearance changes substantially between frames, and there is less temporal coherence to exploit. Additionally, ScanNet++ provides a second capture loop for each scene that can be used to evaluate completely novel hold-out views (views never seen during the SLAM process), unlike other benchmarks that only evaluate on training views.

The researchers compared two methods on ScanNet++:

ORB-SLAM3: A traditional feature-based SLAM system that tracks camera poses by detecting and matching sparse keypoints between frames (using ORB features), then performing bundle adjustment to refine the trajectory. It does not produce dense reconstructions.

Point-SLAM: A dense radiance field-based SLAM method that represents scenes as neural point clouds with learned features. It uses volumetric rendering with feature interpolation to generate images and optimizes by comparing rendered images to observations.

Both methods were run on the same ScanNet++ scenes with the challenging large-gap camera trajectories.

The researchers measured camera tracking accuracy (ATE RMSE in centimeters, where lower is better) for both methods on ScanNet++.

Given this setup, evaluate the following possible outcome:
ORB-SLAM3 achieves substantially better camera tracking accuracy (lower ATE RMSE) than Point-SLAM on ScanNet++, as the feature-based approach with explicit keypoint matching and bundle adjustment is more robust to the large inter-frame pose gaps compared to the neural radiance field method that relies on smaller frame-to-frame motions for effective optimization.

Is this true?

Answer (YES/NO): NO